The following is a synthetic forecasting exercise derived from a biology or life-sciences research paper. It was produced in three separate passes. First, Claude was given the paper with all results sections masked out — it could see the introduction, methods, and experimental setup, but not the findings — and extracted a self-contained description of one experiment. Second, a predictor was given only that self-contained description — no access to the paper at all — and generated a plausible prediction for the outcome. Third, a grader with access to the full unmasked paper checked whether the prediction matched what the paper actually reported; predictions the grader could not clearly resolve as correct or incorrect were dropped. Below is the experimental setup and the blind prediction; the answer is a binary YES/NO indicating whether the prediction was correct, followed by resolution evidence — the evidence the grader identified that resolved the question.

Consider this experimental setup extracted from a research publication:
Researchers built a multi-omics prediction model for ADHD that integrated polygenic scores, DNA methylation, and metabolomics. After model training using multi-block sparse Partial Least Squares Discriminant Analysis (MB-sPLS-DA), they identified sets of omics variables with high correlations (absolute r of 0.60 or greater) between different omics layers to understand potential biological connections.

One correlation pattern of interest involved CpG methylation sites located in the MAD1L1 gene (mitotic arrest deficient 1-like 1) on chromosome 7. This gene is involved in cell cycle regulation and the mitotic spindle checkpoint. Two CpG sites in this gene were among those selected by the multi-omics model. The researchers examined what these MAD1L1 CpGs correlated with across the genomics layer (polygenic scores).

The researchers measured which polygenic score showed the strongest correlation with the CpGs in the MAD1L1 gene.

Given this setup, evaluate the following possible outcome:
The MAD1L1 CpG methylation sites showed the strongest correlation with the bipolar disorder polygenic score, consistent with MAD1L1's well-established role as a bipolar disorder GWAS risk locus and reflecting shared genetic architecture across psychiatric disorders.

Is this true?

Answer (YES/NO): NO